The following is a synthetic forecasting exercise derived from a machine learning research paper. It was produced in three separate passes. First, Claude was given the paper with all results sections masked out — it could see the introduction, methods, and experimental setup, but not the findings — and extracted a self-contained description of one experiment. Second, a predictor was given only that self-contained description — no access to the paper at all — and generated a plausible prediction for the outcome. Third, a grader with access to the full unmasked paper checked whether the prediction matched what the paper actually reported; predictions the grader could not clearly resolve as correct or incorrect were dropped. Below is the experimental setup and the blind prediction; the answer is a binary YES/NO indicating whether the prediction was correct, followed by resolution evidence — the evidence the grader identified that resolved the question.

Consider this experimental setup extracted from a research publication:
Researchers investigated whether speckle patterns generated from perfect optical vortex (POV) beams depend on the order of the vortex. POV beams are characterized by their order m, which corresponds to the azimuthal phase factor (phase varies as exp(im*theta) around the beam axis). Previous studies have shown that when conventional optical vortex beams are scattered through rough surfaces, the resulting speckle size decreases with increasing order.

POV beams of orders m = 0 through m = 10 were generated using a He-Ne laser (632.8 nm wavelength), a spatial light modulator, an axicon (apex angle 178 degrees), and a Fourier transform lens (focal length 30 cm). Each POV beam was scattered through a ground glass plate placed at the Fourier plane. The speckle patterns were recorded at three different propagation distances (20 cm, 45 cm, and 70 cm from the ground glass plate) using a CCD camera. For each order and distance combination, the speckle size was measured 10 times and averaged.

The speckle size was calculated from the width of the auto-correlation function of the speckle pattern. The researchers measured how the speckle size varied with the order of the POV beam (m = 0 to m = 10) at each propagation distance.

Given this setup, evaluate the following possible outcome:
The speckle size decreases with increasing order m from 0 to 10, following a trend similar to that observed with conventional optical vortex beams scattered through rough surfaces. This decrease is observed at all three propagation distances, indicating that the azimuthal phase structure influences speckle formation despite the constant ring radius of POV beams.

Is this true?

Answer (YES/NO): NO